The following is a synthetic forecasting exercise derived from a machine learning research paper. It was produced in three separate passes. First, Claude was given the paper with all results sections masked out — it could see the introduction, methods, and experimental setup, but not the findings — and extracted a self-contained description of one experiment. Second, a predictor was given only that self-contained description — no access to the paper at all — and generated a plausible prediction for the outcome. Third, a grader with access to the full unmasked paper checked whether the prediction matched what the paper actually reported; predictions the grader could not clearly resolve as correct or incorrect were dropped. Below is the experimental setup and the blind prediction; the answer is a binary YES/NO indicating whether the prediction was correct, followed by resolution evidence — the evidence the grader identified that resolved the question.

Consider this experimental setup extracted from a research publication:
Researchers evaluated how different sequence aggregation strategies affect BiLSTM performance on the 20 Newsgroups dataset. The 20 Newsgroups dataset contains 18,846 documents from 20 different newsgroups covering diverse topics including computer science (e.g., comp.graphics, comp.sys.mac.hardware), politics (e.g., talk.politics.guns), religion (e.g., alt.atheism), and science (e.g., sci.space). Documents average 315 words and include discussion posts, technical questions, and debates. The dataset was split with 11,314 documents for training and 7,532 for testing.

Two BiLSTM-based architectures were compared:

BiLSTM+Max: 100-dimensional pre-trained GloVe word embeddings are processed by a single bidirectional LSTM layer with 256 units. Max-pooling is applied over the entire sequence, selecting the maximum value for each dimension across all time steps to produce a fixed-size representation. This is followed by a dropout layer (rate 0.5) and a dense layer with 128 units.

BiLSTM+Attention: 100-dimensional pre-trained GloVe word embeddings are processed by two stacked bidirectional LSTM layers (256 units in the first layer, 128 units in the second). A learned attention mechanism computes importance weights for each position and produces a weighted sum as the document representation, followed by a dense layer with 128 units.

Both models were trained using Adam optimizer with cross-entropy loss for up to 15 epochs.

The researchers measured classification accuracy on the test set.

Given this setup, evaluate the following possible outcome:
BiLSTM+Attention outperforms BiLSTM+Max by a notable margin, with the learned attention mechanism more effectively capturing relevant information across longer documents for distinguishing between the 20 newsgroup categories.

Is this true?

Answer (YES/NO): NO